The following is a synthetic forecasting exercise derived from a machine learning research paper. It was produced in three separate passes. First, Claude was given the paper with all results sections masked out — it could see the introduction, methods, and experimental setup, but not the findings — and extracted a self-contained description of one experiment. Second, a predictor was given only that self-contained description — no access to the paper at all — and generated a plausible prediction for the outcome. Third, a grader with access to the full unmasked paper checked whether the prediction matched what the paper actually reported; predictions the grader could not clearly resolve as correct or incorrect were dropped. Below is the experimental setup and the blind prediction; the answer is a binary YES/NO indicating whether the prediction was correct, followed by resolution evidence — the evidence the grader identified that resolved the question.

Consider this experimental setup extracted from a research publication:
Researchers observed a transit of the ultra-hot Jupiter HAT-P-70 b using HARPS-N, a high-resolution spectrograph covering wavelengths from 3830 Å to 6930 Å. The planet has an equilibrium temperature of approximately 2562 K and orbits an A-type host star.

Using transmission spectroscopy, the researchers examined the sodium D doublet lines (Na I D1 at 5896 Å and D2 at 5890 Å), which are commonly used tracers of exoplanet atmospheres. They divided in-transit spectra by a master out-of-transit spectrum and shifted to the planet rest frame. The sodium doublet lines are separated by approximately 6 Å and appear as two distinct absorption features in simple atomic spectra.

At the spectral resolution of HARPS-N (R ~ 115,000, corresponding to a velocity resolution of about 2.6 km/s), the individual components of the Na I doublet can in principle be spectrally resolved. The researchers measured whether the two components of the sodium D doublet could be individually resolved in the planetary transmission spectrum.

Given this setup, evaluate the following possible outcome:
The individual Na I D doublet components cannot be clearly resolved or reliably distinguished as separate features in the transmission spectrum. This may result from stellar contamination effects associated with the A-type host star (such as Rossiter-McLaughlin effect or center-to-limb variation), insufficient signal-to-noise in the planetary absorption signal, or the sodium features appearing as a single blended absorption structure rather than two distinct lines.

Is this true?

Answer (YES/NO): NO